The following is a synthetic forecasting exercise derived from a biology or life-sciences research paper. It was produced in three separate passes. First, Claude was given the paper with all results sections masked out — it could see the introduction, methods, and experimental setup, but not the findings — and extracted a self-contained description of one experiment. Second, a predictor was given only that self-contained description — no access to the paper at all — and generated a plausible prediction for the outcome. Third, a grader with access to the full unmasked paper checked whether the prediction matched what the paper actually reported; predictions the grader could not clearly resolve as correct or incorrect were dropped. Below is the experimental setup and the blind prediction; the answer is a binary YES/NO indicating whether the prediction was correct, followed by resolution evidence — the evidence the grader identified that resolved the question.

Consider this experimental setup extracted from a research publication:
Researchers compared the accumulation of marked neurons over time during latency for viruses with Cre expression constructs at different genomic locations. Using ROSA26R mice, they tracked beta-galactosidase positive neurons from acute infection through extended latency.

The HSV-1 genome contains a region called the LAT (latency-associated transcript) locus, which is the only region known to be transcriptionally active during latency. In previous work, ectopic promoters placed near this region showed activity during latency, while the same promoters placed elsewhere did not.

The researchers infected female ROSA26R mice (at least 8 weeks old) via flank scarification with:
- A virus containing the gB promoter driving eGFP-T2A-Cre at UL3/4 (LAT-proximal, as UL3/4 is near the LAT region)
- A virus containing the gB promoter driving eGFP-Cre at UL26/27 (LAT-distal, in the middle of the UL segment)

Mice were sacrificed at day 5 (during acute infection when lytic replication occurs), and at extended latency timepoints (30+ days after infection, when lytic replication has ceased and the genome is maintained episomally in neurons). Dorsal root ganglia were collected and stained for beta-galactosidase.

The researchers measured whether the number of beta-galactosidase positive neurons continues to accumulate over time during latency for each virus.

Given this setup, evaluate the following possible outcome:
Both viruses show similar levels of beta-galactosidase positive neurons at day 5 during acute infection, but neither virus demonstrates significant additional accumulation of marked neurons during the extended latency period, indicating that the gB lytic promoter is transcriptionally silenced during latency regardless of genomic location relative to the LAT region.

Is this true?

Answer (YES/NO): NO